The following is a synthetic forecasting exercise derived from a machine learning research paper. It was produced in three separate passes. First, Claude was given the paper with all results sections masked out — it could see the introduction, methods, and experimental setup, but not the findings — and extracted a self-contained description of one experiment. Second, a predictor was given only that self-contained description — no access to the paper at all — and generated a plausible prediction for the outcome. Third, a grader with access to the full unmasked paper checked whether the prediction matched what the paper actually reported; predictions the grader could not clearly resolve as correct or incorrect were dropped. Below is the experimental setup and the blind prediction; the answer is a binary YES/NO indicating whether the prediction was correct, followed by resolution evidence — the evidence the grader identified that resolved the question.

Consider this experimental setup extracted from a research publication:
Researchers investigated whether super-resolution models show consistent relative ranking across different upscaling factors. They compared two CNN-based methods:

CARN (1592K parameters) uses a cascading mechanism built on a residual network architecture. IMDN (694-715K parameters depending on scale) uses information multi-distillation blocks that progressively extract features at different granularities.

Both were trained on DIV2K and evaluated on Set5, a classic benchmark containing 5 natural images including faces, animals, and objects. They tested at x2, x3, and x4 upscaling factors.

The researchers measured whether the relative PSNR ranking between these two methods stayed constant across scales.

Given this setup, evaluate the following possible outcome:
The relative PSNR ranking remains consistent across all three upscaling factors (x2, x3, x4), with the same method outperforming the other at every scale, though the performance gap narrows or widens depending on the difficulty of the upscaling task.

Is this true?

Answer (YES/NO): YES